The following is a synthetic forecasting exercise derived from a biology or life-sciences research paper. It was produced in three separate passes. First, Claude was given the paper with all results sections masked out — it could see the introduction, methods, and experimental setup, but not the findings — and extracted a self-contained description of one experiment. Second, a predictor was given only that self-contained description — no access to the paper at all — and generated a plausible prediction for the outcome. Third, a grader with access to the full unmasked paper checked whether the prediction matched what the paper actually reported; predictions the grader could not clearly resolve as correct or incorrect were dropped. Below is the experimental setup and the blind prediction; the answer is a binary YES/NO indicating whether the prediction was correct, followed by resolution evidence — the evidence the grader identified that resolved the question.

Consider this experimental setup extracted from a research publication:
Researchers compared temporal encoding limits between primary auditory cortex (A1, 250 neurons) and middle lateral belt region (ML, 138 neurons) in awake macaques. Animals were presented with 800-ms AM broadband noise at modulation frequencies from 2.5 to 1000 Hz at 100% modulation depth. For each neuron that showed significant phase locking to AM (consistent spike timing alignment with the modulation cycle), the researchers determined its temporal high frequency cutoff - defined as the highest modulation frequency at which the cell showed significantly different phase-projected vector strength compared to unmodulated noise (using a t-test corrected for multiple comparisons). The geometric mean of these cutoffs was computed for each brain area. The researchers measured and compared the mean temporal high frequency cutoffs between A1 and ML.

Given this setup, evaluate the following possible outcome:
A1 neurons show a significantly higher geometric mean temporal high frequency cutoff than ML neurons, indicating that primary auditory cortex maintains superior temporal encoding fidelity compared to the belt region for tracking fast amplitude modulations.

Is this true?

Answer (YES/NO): YES